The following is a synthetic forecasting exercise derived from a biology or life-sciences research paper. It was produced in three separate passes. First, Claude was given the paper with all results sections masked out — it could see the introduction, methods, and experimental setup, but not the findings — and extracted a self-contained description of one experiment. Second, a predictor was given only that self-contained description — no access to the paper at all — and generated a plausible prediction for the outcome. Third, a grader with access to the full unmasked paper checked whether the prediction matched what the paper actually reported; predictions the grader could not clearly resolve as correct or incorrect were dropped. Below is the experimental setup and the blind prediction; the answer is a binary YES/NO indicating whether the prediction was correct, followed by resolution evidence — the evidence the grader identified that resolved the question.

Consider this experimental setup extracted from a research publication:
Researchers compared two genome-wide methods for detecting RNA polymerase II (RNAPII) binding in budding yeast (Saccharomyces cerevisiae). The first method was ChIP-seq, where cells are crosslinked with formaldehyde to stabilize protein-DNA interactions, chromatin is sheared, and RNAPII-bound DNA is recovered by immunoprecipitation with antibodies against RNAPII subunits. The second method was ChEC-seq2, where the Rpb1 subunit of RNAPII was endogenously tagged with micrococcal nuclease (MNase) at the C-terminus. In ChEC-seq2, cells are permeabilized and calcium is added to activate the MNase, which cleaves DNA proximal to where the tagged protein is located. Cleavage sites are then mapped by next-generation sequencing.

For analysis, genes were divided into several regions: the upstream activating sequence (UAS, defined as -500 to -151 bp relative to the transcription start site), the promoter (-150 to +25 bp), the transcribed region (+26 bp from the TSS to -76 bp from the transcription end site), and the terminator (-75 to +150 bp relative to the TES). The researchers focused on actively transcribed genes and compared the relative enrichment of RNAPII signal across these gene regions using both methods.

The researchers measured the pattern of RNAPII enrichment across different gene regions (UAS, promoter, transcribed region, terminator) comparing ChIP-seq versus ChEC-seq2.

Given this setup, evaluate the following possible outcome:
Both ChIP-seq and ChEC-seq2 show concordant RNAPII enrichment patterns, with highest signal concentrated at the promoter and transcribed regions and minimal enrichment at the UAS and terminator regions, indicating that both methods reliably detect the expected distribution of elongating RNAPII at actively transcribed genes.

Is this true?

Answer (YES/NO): NO